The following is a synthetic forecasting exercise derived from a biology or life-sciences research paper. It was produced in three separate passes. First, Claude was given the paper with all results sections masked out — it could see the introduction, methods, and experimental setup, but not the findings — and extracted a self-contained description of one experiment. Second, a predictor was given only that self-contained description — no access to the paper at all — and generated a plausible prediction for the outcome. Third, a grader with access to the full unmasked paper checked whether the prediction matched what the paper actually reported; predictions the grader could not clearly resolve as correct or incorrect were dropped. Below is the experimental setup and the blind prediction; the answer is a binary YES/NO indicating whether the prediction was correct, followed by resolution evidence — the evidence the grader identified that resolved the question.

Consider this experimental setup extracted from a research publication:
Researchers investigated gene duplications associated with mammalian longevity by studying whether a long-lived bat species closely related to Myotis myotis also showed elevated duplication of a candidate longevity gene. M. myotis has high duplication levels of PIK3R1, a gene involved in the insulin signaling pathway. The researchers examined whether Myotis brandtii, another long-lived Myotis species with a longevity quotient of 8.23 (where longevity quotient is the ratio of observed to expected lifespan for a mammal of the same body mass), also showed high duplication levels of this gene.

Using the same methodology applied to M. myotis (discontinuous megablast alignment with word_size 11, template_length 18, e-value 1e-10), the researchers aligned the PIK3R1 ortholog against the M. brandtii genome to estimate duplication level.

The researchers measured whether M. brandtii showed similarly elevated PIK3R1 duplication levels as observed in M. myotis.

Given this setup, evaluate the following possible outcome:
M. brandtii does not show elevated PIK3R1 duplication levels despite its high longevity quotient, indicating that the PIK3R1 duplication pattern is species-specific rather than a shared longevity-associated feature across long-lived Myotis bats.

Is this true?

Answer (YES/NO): NO